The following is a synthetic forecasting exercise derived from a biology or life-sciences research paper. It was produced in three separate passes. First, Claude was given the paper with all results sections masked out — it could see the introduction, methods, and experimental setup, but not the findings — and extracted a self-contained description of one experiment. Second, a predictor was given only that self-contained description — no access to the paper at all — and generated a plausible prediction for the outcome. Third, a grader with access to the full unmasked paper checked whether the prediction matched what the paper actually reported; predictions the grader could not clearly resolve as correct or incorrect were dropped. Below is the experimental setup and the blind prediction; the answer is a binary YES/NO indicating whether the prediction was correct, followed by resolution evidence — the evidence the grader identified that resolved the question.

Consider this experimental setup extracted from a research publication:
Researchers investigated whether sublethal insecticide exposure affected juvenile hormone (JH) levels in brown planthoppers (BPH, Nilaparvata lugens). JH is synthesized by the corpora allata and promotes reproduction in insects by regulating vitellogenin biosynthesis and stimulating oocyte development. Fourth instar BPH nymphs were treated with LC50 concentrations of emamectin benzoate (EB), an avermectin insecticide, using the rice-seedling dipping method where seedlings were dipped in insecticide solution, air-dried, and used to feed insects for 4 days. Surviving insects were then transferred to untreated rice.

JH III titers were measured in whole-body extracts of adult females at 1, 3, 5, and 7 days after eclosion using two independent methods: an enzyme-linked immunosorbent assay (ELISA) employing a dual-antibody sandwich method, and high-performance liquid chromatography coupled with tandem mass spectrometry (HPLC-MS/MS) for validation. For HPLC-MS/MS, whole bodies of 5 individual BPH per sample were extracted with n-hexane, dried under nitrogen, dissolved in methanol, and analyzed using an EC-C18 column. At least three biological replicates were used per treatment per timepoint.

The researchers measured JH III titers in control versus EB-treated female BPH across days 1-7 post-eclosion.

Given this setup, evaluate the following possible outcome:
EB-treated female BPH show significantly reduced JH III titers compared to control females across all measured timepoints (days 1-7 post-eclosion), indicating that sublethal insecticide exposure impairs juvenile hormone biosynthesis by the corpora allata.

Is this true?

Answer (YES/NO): NO